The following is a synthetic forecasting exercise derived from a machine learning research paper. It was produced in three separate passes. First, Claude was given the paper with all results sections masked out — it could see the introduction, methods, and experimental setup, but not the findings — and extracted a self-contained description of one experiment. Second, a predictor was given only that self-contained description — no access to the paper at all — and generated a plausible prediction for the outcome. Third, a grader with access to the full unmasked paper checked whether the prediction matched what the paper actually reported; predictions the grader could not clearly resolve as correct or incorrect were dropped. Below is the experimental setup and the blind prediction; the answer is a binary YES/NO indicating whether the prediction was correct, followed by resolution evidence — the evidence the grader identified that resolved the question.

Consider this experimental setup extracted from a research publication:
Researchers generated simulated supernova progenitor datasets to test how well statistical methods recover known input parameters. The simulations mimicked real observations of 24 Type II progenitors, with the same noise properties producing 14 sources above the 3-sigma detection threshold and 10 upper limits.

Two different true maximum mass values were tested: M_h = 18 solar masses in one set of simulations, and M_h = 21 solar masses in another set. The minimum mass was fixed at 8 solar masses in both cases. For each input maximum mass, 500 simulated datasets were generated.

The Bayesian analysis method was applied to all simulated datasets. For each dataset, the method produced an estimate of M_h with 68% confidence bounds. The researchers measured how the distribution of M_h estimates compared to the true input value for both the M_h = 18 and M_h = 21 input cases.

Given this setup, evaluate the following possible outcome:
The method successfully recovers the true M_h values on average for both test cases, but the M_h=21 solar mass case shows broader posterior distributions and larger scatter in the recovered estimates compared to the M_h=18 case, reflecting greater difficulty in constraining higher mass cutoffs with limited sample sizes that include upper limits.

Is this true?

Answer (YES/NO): NO